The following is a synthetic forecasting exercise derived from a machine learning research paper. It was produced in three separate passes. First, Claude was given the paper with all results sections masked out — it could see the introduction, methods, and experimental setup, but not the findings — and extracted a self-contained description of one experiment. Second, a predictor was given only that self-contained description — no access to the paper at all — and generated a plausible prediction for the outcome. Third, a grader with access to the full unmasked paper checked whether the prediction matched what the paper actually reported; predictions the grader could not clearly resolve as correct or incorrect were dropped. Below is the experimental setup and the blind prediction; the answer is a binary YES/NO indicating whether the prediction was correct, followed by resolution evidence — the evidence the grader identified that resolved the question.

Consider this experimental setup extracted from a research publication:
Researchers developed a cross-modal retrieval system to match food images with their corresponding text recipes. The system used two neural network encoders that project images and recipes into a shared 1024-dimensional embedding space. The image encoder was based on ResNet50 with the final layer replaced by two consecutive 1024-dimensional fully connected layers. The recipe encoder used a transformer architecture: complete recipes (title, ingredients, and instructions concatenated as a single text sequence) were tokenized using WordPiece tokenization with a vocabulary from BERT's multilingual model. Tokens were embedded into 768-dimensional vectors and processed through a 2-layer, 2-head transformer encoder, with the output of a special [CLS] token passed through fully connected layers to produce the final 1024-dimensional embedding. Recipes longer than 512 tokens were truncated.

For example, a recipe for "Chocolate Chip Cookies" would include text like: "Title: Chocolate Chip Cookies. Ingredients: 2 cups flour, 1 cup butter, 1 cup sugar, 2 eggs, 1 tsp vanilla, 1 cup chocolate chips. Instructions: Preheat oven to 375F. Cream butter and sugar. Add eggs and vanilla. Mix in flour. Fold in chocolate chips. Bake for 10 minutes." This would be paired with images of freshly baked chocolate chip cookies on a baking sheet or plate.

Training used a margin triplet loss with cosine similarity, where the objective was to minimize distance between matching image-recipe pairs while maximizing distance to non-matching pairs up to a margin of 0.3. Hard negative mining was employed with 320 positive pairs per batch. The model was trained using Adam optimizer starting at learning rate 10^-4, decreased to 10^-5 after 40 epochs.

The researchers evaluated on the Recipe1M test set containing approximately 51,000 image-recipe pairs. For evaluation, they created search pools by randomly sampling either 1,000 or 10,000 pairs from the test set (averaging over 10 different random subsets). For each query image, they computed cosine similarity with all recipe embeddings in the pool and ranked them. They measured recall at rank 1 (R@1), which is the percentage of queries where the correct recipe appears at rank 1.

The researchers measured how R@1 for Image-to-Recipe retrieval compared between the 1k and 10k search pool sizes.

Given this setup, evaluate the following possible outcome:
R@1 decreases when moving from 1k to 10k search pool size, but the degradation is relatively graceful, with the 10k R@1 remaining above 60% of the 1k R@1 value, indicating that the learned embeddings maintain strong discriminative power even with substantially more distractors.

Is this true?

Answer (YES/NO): NO